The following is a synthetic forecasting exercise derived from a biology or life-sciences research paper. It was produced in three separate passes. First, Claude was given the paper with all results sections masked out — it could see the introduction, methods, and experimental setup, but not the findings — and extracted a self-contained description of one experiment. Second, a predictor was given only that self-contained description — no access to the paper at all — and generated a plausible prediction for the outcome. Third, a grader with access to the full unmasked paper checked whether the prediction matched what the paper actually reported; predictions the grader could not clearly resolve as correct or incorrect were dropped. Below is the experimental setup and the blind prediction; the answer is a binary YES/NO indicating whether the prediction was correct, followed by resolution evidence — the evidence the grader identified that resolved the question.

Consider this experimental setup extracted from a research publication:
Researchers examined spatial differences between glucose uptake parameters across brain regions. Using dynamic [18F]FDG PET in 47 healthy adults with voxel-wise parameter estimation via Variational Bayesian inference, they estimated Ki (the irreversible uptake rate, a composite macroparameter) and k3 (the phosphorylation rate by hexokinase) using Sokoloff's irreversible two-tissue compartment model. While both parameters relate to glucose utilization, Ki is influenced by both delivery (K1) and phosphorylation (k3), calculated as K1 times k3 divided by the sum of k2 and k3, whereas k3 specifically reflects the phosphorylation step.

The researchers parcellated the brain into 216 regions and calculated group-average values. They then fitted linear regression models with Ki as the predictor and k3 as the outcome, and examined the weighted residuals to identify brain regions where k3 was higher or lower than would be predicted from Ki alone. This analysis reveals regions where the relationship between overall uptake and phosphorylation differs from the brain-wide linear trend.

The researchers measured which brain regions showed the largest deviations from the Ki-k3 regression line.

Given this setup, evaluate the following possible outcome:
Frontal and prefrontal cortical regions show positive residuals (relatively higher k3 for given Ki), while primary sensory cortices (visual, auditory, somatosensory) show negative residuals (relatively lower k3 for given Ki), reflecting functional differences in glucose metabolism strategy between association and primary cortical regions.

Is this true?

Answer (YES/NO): NO